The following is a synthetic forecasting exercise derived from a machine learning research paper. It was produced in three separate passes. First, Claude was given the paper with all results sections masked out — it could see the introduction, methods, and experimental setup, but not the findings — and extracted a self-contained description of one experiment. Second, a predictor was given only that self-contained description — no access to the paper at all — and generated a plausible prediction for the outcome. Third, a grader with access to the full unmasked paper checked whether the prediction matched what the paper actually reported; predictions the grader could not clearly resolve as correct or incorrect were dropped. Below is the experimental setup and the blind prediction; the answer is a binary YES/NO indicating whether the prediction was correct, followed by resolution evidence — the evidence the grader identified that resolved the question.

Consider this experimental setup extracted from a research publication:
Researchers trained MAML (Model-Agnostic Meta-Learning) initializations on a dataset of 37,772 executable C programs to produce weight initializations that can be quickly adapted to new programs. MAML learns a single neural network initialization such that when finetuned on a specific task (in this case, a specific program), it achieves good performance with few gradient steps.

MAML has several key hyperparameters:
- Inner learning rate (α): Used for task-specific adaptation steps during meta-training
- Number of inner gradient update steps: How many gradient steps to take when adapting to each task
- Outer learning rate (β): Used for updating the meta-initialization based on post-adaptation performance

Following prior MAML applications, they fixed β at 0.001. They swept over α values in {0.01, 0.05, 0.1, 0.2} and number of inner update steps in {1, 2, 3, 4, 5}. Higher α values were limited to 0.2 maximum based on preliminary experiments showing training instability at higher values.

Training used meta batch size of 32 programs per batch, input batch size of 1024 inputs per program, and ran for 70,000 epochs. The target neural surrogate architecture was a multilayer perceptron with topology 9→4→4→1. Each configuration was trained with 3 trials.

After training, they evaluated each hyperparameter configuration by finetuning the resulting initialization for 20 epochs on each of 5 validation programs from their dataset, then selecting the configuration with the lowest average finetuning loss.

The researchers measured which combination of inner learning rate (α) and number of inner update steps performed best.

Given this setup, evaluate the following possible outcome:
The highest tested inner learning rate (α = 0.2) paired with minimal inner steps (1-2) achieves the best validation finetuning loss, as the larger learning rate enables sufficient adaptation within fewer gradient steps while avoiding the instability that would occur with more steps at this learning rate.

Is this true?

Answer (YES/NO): NO